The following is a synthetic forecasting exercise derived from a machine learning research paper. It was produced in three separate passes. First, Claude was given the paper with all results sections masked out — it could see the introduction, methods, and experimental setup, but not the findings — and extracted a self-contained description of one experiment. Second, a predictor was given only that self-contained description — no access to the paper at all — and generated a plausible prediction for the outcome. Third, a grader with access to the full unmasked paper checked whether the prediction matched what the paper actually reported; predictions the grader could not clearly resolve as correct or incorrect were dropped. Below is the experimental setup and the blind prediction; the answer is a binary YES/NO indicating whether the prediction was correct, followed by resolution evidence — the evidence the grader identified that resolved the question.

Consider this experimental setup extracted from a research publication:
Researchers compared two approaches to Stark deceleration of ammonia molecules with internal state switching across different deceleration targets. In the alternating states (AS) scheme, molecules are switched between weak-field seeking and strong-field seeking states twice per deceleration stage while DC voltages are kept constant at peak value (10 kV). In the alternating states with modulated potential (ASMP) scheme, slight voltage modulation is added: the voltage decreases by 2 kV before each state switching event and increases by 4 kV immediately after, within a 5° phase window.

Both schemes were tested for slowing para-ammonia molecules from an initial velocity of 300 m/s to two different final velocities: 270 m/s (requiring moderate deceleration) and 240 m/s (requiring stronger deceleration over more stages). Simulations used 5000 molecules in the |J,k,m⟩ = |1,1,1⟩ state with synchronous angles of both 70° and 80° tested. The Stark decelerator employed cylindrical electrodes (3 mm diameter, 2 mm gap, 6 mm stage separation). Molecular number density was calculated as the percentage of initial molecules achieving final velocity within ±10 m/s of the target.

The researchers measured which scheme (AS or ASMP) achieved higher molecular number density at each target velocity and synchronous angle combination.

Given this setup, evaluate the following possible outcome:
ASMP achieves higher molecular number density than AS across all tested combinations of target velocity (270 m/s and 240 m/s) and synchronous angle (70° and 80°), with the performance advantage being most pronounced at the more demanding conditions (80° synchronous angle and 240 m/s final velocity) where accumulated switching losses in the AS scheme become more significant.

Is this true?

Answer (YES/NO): NO